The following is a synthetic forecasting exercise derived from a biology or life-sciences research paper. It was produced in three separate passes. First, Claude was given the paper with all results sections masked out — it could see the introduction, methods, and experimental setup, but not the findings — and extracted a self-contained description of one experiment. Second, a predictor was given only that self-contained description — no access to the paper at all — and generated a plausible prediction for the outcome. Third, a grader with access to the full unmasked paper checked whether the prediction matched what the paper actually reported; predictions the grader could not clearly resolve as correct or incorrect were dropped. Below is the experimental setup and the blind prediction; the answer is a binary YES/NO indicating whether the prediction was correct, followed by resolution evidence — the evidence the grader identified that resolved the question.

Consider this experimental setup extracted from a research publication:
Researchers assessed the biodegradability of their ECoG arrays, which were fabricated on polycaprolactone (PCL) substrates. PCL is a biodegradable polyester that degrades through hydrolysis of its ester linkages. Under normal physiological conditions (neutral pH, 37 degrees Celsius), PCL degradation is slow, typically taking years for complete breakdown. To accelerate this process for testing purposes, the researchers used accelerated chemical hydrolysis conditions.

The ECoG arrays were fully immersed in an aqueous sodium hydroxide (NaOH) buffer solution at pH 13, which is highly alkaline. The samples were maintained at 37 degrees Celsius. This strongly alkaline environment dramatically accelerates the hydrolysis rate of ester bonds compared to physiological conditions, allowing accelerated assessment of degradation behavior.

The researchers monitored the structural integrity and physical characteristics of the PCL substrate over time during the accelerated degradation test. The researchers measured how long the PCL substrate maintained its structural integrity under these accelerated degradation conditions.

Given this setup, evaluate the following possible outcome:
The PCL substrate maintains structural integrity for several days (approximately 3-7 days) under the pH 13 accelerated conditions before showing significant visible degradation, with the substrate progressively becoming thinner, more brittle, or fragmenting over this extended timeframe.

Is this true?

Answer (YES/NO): YES